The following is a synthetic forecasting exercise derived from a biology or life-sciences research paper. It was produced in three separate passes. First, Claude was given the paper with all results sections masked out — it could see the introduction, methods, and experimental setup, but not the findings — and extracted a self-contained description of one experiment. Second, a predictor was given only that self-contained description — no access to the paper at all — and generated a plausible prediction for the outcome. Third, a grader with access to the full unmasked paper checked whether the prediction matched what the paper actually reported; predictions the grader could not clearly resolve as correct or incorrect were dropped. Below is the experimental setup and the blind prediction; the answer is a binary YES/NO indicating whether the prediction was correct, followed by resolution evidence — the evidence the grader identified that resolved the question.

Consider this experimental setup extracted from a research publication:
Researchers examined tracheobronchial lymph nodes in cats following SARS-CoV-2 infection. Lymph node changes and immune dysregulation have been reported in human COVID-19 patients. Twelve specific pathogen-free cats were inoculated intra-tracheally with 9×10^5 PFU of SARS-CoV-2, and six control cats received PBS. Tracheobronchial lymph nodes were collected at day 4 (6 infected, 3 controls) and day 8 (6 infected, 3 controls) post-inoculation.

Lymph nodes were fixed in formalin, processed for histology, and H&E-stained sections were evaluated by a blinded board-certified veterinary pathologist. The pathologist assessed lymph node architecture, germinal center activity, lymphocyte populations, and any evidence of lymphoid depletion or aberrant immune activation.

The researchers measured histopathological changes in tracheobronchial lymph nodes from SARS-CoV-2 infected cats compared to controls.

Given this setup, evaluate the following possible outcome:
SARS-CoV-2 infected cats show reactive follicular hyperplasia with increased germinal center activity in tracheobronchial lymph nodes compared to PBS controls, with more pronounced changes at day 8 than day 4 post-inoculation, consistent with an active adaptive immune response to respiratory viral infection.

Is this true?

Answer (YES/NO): NO